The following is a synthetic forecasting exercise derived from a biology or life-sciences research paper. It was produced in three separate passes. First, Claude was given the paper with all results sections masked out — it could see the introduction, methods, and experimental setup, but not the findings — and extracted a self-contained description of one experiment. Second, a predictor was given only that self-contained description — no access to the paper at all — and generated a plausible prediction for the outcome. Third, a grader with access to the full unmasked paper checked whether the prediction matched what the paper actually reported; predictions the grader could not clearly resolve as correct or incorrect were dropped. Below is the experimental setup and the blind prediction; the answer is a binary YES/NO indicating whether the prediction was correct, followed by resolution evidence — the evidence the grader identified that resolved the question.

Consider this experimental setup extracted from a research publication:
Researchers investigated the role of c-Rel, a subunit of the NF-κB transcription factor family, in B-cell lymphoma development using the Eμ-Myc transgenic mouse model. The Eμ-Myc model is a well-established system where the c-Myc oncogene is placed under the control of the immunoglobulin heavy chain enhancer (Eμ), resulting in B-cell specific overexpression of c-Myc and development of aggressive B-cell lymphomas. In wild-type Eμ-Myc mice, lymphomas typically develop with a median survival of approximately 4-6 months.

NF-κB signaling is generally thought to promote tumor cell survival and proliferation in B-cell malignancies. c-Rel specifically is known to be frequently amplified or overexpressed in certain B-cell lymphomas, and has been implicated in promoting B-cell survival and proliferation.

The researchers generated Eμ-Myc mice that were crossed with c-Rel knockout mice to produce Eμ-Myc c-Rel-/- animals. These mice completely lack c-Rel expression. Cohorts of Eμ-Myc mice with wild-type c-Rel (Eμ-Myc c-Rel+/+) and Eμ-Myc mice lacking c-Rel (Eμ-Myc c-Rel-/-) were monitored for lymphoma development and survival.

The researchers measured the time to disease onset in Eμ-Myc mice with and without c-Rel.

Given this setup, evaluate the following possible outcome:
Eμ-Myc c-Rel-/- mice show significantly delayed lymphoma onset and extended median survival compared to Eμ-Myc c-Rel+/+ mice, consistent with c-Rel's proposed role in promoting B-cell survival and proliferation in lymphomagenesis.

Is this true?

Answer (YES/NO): NO